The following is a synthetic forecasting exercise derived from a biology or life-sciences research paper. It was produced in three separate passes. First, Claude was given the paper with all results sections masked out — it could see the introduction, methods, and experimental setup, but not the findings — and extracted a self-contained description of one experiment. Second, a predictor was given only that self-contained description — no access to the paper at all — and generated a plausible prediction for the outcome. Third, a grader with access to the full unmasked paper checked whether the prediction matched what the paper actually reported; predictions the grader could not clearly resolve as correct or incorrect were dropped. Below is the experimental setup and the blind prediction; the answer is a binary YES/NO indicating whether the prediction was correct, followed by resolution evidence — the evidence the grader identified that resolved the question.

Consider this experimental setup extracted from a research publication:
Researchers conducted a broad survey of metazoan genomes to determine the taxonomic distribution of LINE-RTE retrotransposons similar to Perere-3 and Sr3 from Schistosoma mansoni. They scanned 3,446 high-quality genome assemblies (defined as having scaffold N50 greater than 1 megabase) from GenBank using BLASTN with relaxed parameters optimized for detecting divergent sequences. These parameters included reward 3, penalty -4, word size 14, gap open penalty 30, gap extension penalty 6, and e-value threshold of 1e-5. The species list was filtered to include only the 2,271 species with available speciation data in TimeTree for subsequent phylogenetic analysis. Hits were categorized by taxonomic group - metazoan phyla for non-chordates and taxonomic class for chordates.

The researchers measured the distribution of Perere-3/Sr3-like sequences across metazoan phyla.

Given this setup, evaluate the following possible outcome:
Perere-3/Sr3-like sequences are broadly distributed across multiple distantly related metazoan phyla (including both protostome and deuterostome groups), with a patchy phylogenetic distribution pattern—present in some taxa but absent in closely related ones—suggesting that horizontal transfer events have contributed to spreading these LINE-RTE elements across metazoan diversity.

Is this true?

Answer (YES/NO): YES